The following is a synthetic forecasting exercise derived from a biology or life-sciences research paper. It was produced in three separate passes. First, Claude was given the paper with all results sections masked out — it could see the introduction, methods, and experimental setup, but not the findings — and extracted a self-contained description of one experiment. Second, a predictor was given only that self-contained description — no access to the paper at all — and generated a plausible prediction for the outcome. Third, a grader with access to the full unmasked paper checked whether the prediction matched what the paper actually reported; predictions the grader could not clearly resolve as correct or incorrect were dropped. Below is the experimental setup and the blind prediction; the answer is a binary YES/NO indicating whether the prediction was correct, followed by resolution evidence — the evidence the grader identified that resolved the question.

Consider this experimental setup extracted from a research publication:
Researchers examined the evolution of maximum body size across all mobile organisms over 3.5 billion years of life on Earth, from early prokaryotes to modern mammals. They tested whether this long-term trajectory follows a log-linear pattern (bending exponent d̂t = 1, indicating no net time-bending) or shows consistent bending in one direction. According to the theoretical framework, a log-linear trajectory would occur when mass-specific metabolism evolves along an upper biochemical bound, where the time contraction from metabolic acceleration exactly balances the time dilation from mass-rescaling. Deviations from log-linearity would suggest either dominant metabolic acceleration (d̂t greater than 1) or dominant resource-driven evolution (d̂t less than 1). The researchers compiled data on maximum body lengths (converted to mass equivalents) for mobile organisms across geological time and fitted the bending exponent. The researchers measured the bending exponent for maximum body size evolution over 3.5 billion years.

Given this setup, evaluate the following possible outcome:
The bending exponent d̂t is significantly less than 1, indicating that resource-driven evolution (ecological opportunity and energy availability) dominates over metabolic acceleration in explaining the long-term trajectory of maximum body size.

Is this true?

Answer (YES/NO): NO